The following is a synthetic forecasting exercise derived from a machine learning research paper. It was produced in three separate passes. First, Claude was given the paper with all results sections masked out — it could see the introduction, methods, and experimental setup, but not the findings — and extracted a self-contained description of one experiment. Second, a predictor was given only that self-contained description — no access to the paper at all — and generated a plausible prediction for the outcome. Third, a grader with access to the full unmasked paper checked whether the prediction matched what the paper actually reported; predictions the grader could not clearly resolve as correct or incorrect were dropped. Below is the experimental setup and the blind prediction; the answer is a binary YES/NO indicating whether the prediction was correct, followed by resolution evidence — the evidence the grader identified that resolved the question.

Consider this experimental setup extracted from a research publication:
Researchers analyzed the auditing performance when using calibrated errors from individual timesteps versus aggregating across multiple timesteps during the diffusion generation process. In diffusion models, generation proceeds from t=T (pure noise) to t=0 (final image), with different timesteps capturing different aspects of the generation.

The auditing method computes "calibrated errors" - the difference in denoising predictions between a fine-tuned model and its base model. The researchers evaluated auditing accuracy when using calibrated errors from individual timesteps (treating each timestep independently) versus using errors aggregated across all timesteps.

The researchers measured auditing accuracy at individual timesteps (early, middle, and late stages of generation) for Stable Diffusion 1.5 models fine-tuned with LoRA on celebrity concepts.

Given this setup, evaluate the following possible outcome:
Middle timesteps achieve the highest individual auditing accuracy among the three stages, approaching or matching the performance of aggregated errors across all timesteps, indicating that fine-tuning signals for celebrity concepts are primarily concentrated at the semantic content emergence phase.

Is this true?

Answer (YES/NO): NO